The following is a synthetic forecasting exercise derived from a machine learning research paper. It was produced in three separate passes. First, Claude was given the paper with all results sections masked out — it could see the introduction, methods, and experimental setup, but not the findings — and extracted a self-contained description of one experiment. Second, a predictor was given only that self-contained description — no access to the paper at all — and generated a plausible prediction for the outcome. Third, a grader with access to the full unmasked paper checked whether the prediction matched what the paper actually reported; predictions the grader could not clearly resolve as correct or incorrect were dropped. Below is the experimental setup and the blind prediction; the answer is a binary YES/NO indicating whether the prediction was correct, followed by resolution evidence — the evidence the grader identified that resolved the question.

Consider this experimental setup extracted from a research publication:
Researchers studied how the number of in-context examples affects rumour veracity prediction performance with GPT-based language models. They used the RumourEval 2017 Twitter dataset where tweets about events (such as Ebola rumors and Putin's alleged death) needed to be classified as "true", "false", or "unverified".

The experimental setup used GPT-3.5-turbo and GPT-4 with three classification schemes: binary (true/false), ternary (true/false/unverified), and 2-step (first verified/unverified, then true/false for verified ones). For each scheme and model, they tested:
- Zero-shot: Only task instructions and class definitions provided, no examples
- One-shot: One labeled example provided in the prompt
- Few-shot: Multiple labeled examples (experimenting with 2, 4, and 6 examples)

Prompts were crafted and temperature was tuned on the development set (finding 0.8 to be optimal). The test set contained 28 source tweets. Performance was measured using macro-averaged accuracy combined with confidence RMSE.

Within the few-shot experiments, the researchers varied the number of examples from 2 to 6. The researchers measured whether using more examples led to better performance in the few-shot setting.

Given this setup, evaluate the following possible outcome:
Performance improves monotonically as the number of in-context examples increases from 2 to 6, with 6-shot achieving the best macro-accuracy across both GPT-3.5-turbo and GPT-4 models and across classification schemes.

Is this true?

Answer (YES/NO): NO